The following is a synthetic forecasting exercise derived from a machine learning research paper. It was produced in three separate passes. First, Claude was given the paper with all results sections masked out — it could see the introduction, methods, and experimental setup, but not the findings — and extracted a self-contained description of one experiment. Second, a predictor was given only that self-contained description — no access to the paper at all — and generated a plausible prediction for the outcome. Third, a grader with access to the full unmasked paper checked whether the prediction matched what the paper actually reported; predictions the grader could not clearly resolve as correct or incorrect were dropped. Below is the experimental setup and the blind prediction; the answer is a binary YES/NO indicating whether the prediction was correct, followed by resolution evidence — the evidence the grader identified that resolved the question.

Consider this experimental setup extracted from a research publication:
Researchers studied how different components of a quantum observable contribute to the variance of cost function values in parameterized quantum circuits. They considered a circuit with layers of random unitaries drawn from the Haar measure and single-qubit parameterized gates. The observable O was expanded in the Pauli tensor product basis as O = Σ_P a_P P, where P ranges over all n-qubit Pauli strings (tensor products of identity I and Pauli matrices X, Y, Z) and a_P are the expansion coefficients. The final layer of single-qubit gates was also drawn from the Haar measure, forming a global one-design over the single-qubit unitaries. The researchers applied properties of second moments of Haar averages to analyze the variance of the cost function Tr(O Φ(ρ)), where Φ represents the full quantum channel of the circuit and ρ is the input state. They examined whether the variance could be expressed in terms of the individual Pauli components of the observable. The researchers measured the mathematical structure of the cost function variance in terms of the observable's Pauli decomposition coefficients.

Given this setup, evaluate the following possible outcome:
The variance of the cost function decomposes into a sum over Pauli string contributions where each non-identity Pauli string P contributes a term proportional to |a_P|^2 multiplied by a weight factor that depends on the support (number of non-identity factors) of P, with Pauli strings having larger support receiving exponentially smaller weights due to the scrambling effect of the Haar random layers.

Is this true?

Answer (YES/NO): NO